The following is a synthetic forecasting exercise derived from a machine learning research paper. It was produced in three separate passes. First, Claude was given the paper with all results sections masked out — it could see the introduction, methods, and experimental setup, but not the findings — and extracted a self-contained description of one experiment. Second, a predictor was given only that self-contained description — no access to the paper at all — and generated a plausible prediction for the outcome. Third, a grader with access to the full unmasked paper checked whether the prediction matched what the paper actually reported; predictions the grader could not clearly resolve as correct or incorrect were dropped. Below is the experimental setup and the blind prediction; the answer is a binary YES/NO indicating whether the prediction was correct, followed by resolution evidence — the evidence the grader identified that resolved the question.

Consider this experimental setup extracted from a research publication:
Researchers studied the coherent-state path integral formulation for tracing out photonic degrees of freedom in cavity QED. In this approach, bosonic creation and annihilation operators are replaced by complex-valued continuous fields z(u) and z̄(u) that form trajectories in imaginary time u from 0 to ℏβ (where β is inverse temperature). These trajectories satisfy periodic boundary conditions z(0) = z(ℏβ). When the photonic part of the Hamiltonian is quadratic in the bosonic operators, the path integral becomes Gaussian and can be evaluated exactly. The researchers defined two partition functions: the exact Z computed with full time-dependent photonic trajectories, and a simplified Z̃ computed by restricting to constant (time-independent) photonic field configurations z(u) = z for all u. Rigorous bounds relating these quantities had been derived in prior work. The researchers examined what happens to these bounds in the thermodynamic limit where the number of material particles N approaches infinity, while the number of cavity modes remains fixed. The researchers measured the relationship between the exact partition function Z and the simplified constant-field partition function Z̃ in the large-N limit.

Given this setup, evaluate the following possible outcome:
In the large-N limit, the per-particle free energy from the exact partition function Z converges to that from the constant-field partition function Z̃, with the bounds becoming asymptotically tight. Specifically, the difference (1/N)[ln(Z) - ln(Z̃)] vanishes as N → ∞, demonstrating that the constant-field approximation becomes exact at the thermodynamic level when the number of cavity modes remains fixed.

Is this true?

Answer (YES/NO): YES